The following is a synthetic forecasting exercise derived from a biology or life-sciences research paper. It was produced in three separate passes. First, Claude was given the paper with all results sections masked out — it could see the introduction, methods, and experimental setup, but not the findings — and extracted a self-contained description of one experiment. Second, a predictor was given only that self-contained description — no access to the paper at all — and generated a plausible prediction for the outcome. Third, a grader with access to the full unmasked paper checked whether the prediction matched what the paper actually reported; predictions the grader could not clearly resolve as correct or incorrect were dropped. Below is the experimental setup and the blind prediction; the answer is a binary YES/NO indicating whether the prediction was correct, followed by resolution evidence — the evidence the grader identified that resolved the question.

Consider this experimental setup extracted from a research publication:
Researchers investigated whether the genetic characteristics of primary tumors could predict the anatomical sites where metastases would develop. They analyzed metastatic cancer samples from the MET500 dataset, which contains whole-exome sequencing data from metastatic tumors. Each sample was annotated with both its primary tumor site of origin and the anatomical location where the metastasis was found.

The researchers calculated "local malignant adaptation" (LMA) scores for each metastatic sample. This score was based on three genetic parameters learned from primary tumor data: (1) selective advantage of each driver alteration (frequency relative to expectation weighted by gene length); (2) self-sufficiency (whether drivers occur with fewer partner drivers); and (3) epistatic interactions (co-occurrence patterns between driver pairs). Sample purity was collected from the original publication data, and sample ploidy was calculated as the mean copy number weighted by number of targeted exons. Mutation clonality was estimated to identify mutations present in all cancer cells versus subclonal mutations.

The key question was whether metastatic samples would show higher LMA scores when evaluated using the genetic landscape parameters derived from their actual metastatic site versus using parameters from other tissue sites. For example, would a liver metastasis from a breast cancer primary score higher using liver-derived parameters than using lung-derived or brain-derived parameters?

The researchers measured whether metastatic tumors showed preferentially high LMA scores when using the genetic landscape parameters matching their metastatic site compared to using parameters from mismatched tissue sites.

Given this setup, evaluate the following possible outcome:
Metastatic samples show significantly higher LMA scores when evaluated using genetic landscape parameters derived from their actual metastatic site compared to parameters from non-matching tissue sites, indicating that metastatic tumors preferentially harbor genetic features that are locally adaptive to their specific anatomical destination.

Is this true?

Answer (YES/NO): NO